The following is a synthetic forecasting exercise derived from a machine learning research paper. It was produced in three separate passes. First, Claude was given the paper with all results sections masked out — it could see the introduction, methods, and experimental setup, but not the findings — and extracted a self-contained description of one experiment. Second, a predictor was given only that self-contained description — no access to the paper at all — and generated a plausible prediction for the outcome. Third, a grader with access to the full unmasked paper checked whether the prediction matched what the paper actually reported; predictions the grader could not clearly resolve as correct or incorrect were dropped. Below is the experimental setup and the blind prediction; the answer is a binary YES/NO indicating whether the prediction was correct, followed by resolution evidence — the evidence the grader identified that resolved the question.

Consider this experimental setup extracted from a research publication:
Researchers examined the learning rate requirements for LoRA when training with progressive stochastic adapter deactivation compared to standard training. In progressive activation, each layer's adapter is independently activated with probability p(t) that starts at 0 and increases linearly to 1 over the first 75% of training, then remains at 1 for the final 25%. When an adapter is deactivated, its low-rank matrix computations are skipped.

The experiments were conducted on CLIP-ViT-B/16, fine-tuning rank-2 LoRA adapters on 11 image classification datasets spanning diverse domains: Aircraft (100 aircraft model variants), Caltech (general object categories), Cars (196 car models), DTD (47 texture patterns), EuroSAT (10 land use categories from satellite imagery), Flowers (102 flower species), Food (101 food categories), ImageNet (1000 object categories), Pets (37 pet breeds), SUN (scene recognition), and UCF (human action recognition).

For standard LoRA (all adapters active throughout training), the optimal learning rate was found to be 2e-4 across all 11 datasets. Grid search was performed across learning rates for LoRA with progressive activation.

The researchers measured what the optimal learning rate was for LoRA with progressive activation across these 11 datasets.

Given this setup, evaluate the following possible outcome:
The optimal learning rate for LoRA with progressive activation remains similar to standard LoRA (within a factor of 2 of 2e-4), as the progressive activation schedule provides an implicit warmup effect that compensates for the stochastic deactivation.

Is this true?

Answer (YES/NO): NO